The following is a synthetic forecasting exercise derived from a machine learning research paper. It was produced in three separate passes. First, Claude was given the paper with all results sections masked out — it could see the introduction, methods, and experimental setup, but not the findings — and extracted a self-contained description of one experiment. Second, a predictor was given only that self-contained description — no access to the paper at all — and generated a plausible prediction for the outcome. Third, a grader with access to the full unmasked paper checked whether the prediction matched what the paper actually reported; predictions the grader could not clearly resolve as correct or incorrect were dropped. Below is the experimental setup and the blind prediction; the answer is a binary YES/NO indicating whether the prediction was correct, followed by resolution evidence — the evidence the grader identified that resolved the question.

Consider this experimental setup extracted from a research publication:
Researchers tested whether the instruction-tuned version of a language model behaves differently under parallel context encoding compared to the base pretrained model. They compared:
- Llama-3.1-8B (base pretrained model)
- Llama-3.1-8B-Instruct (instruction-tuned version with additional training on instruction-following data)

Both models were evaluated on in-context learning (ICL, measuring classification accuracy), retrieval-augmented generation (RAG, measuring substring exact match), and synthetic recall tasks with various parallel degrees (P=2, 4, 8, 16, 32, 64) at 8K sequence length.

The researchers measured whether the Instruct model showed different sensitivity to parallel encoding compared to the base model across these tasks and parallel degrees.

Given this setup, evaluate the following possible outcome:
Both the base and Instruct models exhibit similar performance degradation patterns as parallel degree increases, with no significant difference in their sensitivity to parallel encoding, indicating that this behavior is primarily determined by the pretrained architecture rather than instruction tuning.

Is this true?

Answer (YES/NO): YES